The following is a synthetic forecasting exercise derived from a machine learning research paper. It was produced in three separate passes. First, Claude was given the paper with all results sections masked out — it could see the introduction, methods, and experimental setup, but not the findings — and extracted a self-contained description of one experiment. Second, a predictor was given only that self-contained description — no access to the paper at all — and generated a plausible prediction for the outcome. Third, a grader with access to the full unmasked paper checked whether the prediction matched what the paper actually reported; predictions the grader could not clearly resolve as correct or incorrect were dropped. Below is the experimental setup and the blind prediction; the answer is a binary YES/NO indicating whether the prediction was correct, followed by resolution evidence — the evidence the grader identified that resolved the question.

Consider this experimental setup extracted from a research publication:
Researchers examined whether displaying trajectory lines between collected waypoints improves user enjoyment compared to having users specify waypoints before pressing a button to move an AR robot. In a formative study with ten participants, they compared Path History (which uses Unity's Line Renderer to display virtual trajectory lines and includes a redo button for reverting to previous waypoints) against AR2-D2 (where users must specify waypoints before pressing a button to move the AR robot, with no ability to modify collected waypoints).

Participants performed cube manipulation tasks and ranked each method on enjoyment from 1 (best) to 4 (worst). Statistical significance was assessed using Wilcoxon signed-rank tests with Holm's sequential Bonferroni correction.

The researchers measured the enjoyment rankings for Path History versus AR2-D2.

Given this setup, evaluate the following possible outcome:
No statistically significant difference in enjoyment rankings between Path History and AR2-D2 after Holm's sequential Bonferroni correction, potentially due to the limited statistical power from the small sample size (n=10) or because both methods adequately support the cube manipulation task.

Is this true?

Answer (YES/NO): NO